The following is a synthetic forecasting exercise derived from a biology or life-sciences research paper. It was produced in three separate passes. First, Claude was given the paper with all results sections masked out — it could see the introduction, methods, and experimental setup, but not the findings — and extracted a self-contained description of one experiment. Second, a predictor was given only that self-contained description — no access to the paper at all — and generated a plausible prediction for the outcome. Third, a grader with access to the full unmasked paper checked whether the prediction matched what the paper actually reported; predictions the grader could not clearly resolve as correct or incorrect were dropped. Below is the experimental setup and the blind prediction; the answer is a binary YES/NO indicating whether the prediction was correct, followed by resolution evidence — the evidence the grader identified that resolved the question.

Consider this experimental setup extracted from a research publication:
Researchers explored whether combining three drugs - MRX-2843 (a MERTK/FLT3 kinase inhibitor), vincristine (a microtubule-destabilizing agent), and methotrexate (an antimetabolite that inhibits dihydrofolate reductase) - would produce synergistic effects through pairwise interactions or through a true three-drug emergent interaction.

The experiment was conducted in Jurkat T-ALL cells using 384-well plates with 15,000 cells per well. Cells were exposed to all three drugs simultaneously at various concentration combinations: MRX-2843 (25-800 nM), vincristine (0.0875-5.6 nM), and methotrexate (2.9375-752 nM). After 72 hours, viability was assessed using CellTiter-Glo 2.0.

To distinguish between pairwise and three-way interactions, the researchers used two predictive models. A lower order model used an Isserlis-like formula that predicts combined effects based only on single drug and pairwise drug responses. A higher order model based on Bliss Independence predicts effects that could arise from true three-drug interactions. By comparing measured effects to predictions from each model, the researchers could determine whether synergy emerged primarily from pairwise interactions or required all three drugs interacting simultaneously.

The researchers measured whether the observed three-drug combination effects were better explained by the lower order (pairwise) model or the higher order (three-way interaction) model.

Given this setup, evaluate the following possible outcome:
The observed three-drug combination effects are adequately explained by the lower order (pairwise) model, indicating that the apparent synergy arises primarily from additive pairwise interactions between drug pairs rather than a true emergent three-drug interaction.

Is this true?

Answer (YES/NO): YES